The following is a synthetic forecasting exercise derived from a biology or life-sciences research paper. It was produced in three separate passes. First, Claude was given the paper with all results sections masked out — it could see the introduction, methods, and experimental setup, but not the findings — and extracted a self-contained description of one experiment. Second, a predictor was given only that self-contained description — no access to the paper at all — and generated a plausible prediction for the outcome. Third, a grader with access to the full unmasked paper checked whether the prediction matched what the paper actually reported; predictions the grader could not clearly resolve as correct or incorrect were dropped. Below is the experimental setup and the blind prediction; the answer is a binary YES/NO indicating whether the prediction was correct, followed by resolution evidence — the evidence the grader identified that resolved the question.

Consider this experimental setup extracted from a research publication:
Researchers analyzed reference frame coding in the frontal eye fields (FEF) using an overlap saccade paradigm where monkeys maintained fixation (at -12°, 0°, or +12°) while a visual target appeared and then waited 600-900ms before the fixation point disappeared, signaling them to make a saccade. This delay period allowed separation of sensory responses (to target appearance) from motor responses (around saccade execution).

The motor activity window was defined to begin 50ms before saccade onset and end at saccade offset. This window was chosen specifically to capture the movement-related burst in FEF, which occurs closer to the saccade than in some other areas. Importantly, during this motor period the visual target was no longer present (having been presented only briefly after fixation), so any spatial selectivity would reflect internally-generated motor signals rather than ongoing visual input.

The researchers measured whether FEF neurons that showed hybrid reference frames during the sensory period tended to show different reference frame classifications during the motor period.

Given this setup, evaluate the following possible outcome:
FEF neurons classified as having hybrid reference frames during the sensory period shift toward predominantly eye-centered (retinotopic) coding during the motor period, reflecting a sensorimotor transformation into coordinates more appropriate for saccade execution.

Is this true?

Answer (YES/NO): NO